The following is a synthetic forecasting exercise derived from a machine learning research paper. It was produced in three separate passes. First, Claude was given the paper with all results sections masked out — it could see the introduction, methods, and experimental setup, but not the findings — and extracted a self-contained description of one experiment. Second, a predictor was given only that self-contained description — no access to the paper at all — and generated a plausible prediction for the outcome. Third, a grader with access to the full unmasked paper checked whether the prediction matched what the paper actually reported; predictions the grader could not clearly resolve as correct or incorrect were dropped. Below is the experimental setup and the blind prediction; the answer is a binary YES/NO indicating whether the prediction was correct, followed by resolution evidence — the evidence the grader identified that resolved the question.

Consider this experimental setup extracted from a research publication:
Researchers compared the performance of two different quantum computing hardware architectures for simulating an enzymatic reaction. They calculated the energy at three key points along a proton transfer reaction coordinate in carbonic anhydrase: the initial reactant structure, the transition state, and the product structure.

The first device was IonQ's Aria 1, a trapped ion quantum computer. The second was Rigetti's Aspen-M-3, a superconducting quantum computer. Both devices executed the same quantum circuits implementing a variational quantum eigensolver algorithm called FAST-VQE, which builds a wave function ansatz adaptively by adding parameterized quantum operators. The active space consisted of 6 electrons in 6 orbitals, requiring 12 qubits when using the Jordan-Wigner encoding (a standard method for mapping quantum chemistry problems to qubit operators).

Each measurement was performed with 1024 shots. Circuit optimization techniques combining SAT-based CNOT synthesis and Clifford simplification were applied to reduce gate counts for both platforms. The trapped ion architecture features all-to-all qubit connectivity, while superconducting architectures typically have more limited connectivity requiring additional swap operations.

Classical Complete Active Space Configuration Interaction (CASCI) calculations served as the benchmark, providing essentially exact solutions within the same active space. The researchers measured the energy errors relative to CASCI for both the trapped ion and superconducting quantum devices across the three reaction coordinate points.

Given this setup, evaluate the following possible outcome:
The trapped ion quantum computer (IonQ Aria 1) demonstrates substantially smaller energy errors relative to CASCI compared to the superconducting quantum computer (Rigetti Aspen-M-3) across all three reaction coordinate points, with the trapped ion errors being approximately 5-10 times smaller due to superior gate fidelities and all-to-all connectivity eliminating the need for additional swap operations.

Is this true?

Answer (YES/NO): NO